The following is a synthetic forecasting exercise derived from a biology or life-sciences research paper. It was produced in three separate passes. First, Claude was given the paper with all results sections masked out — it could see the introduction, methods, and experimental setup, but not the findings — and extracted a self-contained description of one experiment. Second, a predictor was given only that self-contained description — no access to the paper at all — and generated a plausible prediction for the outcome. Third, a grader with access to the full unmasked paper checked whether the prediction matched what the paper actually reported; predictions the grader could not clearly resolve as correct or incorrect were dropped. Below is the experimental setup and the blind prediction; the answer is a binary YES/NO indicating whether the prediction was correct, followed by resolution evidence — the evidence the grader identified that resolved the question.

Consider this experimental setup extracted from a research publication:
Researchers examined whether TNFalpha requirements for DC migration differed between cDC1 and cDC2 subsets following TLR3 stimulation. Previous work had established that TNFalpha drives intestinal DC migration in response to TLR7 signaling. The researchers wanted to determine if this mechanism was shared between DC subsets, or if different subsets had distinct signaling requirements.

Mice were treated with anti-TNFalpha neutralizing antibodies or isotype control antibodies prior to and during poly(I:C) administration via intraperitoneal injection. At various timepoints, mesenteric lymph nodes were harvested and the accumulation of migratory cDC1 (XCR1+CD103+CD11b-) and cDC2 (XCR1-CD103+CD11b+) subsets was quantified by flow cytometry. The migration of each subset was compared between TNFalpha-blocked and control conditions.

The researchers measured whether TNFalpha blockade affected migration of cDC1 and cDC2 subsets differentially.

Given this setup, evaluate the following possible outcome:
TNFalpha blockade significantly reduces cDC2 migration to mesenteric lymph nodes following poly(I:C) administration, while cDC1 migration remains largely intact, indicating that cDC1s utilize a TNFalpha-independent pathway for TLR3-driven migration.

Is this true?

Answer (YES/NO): NO